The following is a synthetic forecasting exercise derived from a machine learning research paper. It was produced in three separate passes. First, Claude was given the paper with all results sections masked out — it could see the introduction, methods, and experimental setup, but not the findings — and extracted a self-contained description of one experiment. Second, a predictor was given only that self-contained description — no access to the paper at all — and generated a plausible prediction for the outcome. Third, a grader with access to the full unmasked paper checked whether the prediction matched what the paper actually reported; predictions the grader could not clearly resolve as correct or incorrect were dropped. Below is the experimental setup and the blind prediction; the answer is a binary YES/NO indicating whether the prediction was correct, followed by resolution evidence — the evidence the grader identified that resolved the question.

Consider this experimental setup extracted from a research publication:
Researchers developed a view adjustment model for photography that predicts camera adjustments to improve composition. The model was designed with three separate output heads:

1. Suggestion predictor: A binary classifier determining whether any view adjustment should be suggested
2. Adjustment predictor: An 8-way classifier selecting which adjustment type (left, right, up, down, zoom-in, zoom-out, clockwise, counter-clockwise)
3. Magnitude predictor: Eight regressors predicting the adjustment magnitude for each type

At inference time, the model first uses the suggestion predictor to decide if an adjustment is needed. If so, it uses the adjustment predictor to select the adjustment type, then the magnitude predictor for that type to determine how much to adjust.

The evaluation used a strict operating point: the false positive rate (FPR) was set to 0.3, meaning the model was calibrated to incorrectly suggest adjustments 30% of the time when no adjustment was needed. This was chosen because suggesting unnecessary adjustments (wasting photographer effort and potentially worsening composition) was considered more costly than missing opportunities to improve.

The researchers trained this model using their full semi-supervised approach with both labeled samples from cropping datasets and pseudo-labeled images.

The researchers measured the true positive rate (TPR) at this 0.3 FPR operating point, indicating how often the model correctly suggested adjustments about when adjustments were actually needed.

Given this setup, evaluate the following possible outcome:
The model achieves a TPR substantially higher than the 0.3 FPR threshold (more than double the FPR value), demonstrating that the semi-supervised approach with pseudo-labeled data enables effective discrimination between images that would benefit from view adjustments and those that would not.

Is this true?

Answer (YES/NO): NO